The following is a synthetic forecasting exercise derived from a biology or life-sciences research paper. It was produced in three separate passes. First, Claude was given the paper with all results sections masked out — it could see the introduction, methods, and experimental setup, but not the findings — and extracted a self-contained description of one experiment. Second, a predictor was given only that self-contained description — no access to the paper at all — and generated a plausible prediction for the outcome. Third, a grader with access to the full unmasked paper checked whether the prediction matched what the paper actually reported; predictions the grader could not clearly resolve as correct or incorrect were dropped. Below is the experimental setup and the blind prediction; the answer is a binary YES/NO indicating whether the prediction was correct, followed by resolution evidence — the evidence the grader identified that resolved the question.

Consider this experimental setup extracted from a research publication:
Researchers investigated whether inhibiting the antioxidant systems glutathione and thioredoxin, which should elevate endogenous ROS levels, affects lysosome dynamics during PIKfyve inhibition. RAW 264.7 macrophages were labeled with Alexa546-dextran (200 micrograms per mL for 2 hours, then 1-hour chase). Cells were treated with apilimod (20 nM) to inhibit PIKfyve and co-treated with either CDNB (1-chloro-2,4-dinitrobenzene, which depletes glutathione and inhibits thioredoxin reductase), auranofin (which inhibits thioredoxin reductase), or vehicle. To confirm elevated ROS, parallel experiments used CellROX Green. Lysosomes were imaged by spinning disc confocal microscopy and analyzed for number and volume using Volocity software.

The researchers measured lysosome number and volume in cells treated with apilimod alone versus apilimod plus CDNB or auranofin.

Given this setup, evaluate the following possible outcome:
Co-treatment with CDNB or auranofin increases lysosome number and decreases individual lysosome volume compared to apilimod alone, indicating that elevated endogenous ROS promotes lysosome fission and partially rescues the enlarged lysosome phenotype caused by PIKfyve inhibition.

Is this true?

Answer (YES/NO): YES